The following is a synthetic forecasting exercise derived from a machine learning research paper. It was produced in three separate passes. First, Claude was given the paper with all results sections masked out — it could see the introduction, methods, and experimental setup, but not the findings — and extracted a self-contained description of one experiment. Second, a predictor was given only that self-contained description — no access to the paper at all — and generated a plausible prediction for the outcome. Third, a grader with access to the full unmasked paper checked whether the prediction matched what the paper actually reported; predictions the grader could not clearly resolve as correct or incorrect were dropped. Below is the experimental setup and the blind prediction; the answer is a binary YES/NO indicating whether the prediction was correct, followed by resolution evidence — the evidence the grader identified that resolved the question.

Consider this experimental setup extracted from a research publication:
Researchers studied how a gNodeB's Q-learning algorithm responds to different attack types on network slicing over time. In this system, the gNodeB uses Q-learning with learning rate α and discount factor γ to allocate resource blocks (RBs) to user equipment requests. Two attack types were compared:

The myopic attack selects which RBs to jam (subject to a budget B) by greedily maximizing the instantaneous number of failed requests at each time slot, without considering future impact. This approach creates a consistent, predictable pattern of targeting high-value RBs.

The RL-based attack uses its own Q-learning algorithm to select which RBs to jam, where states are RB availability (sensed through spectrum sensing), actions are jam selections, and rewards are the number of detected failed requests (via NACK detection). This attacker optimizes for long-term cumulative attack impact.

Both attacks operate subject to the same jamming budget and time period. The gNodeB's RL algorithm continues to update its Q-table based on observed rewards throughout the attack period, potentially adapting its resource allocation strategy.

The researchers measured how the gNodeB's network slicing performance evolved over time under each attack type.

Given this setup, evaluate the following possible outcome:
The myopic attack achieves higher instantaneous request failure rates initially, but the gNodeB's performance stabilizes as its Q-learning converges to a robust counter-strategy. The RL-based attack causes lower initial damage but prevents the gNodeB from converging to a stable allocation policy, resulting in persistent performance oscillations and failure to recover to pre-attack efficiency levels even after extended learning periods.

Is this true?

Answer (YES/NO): NO